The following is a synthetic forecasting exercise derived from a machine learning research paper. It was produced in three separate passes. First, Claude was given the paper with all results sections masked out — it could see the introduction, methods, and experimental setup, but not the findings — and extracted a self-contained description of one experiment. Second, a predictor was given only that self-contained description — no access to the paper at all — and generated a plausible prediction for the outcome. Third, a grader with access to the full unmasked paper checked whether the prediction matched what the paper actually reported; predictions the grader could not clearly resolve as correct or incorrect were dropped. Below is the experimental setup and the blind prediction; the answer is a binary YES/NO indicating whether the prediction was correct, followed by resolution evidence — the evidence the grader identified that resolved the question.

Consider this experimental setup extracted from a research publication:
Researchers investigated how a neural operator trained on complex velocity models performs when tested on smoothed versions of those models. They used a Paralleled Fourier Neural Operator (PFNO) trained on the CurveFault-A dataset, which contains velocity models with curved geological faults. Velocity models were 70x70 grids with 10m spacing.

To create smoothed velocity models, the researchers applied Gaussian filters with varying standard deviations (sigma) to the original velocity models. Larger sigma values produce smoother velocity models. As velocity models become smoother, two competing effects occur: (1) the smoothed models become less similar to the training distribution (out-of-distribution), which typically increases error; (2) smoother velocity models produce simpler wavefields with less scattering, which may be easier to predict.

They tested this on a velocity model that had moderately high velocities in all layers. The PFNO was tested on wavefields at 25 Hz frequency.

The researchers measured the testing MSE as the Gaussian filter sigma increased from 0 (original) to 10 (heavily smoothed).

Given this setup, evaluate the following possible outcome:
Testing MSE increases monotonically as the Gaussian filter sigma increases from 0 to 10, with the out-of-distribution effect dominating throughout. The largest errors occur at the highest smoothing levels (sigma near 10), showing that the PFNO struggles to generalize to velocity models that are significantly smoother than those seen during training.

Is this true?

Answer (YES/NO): NO